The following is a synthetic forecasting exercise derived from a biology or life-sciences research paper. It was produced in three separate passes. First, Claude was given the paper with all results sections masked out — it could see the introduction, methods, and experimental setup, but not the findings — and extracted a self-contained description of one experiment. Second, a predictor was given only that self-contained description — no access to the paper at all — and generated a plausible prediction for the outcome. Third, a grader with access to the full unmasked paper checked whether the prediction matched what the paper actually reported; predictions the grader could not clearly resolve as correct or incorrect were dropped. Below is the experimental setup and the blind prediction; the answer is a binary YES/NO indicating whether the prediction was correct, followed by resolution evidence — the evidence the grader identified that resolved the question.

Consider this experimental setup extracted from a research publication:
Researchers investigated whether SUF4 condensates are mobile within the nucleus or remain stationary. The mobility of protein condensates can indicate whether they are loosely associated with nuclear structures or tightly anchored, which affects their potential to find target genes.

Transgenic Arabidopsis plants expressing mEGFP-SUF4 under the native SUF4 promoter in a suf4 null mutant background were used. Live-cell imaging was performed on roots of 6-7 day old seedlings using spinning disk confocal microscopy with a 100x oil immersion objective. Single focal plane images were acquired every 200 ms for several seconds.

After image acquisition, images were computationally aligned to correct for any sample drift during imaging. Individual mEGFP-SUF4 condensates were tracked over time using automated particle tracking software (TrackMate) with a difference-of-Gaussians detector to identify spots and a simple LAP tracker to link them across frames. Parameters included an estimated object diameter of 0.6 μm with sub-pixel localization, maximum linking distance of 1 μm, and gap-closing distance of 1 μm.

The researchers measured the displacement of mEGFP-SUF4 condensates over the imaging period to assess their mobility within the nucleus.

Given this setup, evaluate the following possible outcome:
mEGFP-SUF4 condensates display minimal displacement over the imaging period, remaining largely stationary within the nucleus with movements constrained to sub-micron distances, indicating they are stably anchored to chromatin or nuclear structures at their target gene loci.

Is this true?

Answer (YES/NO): NO